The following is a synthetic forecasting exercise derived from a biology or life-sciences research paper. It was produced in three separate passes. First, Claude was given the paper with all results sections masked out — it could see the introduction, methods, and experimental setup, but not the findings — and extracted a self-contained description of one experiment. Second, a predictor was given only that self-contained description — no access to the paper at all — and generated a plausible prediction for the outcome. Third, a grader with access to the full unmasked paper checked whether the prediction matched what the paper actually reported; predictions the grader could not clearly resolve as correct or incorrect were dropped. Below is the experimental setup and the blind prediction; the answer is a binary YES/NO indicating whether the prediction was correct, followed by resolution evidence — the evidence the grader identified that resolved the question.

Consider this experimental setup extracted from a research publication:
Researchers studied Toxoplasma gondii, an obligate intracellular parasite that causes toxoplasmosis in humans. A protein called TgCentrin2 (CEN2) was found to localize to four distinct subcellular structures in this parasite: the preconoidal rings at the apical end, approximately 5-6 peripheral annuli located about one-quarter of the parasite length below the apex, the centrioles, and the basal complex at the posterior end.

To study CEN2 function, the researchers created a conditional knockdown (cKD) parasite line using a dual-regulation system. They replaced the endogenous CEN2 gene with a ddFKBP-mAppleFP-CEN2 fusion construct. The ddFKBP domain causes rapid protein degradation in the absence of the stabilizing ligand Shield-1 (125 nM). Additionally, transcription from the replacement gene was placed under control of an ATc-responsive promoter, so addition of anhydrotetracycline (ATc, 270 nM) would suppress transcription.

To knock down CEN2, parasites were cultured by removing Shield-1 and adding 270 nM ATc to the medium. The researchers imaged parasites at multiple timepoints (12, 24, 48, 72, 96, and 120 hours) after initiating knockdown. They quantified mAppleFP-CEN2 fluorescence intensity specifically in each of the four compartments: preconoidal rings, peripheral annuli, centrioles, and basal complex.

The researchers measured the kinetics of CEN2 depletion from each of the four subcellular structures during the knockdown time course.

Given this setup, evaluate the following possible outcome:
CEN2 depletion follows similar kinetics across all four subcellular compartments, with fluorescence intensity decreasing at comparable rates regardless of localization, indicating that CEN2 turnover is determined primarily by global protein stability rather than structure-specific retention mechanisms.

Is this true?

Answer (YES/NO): NO